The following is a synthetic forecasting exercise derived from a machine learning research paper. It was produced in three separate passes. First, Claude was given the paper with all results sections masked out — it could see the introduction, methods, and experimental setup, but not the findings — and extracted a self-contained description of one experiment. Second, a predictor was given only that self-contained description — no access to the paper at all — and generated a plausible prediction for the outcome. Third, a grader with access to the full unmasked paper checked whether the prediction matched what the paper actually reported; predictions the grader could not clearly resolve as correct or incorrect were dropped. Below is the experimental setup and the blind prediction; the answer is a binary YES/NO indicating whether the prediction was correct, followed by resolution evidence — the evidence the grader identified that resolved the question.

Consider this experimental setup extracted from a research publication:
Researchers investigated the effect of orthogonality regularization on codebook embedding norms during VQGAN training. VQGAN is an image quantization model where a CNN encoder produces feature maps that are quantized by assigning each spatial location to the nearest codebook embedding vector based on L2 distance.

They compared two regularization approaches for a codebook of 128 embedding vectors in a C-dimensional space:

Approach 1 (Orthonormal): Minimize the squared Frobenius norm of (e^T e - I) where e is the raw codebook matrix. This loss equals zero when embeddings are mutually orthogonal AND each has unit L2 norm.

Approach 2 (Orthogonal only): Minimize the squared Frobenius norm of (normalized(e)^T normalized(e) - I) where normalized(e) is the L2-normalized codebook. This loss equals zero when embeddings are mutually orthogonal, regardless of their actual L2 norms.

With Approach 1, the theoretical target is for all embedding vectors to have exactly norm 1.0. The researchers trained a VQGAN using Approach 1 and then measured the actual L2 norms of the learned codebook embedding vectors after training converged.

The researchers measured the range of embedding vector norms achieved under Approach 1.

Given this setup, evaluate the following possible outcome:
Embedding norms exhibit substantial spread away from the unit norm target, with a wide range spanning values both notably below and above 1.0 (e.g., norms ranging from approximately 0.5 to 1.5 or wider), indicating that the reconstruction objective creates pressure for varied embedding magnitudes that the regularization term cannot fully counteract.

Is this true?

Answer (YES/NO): NO